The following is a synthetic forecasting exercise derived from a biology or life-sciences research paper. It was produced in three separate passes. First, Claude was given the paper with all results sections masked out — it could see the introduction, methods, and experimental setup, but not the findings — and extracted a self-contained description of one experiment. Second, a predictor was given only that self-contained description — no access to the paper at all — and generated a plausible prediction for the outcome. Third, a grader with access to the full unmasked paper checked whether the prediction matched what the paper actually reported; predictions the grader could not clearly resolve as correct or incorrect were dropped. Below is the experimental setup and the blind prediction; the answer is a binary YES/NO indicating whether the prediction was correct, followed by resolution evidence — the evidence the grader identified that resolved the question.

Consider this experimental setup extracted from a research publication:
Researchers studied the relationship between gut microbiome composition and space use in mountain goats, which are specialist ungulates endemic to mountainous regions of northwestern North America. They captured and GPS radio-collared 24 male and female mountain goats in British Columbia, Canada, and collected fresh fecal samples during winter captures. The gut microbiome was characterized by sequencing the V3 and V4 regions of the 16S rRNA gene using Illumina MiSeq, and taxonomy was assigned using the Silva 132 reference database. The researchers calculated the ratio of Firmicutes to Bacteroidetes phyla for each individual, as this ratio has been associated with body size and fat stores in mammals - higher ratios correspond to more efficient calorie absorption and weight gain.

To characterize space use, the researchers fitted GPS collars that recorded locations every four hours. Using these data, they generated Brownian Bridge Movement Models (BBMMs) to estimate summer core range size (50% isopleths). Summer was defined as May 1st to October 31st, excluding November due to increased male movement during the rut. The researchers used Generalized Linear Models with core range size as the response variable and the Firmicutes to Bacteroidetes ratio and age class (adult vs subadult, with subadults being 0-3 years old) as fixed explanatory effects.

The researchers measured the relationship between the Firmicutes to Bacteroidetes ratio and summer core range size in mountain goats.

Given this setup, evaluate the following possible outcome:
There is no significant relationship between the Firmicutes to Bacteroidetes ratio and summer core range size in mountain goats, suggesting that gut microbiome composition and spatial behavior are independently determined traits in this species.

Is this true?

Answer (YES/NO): NO